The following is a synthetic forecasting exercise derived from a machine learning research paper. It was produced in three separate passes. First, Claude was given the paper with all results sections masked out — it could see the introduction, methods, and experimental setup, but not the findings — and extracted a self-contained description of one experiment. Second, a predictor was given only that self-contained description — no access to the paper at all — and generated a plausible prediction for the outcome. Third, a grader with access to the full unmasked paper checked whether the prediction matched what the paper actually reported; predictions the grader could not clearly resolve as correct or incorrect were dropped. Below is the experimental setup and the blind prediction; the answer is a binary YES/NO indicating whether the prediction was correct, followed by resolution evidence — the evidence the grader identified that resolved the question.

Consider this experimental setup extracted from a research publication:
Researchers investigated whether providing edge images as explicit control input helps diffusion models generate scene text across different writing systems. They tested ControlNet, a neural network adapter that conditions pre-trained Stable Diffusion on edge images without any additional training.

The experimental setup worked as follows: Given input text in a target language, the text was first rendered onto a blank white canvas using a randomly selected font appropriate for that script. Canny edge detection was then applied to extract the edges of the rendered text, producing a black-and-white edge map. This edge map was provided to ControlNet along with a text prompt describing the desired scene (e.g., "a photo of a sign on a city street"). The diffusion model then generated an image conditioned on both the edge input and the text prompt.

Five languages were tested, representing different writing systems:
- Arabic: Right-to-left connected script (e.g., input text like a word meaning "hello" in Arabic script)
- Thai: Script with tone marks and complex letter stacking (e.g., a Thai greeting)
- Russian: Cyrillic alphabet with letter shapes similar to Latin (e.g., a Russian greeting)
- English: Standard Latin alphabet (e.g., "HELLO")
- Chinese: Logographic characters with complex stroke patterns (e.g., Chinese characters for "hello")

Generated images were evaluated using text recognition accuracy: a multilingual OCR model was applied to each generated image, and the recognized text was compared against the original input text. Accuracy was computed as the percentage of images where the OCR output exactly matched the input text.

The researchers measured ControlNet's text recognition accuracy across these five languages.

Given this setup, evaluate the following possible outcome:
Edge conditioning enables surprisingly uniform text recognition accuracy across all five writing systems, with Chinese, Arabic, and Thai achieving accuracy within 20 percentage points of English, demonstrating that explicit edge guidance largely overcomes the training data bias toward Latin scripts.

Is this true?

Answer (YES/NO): NO